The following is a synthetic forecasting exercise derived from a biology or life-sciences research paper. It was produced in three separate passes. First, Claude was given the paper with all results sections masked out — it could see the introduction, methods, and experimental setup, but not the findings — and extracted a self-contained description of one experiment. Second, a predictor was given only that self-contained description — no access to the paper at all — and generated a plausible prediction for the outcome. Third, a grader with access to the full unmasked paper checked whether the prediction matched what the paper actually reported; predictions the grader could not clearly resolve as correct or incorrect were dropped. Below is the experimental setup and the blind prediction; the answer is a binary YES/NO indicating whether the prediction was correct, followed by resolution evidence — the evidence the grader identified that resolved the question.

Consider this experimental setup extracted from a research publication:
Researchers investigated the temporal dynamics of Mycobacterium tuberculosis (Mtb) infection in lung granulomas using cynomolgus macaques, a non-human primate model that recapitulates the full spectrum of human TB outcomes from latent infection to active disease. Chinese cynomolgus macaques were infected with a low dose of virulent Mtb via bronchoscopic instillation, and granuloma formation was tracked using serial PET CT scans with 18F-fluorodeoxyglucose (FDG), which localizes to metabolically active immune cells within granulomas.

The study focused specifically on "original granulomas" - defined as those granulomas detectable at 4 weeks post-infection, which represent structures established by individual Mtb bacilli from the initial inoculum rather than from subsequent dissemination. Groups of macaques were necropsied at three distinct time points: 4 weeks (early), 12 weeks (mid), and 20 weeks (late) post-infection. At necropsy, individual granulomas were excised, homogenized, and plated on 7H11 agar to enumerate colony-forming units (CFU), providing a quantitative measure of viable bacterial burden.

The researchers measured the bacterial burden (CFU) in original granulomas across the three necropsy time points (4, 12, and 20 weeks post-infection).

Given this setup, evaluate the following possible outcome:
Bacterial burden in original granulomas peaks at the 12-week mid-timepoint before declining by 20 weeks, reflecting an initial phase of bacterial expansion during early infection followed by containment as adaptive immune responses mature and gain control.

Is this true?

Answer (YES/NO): NO